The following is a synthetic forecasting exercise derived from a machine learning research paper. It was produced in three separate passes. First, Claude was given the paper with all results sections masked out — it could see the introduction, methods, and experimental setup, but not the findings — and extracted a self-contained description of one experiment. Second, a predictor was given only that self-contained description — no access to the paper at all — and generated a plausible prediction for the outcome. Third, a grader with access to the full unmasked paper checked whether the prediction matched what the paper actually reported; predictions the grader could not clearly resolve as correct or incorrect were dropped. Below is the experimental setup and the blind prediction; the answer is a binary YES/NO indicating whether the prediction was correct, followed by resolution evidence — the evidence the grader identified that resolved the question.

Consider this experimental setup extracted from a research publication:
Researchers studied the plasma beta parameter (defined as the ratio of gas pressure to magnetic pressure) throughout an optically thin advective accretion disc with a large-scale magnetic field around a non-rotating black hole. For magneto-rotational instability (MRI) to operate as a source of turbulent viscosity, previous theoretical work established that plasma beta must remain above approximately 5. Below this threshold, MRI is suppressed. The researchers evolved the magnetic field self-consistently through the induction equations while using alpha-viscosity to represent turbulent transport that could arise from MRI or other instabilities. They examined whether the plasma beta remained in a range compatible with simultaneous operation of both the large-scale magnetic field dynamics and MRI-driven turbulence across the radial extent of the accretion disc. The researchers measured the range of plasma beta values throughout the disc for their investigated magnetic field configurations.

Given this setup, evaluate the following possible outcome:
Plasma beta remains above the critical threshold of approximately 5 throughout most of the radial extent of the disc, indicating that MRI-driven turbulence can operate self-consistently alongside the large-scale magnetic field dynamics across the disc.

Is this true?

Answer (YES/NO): YES